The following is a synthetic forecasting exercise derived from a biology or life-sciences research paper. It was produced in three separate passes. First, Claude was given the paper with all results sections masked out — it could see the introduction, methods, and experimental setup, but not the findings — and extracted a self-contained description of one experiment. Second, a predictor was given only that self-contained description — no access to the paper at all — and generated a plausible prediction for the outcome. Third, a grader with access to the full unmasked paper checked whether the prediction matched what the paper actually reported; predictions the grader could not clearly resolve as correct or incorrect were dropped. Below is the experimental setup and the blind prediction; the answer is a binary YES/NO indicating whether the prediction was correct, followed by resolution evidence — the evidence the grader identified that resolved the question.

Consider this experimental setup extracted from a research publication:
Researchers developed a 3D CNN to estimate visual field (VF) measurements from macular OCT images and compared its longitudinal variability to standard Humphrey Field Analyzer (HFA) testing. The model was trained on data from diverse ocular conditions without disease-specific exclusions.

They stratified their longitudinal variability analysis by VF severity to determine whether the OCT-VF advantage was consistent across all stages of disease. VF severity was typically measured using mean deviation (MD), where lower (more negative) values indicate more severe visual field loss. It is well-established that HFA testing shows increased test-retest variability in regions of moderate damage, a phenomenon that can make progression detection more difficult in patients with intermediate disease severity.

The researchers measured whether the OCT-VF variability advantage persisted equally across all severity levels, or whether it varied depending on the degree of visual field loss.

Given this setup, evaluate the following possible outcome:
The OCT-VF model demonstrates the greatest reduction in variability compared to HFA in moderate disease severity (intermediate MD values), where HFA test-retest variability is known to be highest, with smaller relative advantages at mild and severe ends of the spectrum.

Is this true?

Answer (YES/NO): NO